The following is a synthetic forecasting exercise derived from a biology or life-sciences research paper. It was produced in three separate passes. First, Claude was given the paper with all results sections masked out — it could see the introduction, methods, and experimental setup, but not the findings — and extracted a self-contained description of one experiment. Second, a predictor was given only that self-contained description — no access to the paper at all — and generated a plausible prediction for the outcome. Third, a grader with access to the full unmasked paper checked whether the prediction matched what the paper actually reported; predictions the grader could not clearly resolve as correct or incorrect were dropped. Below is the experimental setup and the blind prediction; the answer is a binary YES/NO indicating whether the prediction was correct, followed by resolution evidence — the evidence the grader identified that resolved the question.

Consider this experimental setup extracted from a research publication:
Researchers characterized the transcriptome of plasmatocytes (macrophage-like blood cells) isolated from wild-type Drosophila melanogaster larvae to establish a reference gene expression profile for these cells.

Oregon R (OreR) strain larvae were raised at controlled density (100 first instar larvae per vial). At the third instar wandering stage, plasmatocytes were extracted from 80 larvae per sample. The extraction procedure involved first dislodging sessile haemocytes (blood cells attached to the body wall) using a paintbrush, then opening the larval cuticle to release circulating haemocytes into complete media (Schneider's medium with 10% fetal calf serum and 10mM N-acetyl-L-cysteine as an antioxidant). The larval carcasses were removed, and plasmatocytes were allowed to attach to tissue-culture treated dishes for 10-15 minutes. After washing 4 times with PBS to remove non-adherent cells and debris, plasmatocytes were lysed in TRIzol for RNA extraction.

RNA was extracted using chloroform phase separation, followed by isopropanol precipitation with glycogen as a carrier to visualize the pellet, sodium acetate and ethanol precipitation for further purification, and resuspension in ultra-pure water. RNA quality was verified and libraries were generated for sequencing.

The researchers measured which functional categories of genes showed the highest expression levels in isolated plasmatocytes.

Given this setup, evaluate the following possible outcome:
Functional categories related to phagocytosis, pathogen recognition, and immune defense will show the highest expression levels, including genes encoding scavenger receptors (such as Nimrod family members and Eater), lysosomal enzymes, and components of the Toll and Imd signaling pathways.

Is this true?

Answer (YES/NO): NO